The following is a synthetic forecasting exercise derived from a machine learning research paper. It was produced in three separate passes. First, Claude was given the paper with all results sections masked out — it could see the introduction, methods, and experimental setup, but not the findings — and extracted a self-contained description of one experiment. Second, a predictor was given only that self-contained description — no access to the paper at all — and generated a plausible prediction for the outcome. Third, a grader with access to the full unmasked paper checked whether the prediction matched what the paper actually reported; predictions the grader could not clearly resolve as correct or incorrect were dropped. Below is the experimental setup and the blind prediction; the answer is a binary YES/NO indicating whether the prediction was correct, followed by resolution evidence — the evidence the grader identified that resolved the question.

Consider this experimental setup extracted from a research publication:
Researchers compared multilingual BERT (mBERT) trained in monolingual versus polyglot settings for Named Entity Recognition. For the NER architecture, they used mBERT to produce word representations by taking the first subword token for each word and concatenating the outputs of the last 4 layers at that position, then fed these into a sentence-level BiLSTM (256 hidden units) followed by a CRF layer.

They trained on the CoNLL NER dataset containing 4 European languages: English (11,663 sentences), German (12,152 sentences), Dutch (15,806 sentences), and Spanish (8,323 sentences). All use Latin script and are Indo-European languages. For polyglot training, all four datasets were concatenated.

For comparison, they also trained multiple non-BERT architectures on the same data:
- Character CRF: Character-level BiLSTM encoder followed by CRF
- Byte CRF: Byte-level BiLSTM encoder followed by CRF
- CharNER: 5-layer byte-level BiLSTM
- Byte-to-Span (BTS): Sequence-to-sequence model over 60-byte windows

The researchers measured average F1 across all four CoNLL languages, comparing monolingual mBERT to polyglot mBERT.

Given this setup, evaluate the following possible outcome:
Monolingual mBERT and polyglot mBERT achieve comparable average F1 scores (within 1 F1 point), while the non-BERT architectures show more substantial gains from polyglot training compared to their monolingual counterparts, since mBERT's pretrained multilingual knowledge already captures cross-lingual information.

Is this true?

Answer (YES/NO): NO